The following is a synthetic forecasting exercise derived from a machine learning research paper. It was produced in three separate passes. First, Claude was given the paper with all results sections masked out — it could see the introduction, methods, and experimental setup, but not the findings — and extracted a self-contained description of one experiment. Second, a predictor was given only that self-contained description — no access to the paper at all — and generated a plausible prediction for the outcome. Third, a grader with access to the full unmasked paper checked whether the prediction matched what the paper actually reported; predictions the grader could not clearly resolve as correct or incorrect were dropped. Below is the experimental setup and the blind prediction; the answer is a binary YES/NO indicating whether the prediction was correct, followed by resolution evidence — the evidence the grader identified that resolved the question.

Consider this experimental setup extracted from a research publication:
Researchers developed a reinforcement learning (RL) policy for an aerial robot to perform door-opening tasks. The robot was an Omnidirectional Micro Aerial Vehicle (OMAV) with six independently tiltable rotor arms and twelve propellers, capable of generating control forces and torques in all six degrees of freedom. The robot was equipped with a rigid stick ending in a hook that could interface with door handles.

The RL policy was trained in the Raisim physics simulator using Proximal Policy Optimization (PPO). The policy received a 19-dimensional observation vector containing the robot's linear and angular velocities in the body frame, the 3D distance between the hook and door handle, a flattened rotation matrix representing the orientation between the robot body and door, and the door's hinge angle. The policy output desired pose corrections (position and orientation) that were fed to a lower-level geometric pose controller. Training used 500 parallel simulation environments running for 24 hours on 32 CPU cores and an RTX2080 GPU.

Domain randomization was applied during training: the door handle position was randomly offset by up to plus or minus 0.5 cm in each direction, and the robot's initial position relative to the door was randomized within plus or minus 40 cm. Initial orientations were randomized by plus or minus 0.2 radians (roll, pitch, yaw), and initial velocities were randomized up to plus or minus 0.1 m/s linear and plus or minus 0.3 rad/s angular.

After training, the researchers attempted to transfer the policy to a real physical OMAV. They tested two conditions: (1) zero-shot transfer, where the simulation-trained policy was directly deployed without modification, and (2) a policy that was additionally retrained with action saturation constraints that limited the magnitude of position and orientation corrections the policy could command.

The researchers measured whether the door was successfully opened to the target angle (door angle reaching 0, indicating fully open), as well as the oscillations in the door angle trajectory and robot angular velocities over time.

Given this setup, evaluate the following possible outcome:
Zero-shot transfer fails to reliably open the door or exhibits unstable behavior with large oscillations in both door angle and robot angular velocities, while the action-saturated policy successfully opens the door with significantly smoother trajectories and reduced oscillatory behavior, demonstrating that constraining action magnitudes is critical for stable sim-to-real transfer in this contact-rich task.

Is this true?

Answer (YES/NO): YES